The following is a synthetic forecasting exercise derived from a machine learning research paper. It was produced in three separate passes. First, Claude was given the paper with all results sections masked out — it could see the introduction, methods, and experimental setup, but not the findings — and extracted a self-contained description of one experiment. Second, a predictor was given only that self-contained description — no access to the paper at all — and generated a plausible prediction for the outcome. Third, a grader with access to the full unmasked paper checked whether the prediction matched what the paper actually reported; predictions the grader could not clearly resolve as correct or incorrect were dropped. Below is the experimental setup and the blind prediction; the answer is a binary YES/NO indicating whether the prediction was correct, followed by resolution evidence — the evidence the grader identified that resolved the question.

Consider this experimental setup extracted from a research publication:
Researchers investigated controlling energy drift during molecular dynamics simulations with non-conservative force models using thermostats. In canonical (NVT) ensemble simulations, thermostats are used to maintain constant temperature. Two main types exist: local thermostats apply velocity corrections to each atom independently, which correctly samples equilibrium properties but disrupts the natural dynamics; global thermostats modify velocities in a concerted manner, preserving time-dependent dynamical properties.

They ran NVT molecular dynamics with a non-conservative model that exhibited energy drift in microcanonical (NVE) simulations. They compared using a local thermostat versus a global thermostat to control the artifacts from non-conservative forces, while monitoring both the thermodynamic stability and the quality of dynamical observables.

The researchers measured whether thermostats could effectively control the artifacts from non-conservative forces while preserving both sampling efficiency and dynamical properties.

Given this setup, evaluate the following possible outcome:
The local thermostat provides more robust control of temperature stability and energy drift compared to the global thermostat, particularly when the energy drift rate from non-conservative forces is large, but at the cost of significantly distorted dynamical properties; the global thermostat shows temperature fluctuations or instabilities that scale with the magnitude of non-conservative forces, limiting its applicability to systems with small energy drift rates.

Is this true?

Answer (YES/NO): NO